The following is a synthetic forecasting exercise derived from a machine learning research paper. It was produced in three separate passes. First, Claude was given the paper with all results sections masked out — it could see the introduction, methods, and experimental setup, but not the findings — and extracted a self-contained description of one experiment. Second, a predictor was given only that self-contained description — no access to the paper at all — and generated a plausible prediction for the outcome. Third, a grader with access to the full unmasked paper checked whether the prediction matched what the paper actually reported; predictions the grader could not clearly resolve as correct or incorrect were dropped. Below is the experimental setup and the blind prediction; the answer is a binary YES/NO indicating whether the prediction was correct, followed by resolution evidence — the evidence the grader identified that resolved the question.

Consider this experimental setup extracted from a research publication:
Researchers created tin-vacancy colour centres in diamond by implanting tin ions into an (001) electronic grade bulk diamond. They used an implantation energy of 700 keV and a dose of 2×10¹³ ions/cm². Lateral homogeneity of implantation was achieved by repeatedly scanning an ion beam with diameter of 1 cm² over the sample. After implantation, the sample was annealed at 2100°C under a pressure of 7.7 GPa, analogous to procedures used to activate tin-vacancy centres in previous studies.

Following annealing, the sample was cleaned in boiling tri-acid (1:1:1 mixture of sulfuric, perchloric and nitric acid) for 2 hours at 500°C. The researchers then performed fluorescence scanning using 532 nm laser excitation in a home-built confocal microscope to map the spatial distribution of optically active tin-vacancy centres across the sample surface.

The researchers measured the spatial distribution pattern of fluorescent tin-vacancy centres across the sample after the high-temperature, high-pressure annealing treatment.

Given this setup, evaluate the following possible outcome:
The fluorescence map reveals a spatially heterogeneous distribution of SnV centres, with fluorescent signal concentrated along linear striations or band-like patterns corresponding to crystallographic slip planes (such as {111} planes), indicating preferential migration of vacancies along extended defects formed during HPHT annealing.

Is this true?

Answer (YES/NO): NO